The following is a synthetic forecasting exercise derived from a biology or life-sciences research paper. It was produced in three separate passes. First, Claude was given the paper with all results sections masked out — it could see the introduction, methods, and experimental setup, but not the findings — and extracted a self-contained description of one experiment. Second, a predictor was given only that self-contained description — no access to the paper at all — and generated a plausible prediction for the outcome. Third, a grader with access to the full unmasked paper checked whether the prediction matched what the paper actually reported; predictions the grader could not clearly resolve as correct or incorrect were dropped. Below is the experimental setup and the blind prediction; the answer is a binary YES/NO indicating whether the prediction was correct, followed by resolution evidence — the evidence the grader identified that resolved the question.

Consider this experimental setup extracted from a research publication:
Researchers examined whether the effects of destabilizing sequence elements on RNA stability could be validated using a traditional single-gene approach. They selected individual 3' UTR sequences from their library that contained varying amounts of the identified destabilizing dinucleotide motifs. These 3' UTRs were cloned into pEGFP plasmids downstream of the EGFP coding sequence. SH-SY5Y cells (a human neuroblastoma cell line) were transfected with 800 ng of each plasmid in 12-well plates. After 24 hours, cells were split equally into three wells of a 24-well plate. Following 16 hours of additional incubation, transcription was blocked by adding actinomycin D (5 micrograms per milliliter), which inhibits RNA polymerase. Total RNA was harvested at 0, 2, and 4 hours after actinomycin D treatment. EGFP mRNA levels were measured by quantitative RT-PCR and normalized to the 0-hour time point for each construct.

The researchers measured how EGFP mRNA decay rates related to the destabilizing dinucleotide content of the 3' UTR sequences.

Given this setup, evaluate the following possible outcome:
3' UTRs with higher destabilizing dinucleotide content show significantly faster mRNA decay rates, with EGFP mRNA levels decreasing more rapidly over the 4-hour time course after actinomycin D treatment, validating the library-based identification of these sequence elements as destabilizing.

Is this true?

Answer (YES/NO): NO